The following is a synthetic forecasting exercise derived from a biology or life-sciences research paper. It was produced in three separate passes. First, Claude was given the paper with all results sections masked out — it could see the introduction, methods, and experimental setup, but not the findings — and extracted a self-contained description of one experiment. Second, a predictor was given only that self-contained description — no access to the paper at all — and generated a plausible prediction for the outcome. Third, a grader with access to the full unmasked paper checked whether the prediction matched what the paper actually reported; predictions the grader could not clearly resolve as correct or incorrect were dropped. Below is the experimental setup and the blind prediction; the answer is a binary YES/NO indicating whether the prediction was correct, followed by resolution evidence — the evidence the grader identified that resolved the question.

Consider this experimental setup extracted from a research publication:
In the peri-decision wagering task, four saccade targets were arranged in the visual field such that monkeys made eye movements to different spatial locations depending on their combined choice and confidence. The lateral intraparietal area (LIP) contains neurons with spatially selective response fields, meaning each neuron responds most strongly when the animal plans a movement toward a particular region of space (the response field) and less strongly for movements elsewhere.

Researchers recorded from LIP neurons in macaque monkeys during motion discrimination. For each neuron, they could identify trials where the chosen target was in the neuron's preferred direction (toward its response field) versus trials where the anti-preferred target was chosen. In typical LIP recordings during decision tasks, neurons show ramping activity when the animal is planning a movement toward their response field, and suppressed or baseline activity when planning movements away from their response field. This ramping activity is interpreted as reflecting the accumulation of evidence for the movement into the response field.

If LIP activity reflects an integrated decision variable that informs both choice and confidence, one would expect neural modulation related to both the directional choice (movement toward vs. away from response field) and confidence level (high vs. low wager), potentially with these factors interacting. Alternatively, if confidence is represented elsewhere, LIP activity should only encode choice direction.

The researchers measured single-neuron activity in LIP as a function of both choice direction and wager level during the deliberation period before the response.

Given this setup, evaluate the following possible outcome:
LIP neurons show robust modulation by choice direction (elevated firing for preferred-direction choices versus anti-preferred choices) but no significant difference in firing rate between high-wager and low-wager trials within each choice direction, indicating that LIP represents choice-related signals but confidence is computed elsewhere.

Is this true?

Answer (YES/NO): NO